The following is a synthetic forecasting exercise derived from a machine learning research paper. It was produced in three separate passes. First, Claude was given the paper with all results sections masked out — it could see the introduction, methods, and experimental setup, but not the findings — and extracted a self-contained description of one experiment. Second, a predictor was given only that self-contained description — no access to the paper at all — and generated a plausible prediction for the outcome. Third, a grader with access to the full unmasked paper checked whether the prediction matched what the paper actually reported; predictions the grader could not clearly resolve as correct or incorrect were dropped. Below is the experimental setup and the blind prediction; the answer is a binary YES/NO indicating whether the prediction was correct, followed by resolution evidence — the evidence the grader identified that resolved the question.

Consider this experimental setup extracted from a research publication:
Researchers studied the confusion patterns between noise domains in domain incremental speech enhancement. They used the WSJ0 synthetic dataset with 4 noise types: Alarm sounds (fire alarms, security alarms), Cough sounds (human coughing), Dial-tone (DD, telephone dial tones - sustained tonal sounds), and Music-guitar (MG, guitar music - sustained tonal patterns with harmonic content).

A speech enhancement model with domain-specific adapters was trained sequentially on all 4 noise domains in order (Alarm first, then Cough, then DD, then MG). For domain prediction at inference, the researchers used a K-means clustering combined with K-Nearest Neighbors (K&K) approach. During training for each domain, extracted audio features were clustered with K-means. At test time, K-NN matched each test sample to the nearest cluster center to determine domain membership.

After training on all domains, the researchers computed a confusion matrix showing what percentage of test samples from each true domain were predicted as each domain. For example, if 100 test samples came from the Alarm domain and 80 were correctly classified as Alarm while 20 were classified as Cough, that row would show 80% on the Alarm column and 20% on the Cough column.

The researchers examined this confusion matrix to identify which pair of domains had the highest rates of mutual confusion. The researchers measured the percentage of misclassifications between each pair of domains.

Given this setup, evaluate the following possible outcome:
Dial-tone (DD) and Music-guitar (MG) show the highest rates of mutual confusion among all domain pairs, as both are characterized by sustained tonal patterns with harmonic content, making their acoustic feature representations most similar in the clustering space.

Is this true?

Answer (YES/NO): YES